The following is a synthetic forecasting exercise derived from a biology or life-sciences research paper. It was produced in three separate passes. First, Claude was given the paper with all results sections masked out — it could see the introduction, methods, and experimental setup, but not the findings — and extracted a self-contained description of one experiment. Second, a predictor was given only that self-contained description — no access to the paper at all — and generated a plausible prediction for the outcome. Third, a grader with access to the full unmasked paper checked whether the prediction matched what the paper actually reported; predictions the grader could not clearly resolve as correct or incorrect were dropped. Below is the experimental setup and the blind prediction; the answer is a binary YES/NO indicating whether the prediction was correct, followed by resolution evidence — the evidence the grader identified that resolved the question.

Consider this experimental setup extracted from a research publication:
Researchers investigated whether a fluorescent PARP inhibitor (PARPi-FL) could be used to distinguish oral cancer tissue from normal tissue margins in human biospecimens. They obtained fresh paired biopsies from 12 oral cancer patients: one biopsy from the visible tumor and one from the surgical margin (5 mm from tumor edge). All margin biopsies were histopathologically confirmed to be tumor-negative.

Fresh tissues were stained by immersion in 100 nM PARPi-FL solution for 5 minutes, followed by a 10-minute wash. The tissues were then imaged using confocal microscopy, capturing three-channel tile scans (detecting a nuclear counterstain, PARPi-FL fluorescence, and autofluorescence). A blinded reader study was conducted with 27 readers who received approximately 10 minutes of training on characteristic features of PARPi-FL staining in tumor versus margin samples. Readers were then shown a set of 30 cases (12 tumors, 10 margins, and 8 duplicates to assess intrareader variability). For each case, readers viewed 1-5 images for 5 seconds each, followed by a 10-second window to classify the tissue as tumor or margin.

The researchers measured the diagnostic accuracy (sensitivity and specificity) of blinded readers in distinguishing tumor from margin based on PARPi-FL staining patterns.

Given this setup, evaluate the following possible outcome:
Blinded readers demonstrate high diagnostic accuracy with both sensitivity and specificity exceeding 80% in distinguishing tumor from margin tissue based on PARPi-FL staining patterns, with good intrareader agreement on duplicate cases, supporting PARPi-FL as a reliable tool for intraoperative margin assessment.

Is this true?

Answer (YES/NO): YES